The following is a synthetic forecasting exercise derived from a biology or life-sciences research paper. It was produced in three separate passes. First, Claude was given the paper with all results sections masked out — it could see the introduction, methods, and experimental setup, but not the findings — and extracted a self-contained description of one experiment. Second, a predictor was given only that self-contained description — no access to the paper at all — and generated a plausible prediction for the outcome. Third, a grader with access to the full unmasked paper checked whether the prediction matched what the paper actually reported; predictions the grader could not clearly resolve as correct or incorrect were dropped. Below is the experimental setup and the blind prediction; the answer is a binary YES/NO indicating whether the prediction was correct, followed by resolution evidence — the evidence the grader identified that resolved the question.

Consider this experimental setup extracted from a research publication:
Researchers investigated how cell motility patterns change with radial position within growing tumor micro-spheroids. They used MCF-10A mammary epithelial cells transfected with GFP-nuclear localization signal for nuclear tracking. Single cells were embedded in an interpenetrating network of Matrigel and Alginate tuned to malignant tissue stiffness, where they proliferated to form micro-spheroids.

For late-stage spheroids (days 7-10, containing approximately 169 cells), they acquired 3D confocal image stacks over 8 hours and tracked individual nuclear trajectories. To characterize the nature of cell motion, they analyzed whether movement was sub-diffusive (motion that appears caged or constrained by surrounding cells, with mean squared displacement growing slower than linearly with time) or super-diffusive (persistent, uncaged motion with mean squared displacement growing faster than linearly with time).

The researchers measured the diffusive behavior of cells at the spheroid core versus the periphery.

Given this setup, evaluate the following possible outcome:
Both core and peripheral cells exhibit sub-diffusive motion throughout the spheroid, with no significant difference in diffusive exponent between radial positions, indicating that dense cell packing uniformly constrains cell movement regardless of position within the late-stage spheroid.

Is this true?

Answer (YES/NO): NO